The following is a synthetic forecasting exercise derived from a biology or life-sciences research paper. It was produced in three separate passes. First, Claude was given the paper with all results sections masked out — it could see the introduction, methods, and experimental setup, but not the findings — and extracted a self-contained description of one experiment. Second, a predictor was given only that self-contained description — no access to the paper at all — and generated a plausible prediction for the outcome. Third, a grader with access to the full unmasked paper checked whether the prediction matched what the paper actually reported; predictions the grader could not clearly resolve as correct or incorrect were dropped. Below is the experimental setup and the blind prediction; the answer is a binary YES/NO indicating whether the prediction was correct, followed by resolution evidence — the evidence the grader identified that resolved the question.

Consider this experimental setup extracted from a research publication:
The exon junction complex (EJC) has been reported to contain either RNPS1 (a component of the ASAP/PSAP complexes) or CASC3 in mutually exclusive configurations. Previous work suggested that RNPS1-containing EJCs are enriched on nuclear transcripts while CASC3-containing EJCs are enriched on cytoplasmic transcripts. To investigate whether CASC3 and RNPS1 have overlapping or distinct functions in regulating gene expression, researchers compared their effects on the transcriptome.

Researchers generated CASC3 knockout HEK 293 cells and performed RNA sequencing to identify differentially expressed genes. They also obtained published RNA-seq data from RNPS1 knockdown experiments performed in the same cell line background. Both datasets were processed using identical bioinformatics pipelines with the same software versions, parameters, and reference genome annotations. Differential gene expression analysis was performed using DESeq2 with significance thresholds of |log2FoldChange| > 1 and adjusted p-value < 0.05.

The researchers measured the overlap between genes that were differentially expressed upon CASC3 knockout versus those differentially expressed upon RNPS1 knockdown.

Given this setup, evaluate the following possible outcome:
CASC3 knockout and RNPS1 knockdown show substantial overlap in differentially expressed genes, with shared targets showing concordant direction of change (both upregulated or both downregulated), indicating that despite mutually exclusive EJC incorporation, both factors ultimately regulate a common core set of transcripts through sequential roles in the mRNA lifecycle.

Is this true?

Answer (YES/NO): NO